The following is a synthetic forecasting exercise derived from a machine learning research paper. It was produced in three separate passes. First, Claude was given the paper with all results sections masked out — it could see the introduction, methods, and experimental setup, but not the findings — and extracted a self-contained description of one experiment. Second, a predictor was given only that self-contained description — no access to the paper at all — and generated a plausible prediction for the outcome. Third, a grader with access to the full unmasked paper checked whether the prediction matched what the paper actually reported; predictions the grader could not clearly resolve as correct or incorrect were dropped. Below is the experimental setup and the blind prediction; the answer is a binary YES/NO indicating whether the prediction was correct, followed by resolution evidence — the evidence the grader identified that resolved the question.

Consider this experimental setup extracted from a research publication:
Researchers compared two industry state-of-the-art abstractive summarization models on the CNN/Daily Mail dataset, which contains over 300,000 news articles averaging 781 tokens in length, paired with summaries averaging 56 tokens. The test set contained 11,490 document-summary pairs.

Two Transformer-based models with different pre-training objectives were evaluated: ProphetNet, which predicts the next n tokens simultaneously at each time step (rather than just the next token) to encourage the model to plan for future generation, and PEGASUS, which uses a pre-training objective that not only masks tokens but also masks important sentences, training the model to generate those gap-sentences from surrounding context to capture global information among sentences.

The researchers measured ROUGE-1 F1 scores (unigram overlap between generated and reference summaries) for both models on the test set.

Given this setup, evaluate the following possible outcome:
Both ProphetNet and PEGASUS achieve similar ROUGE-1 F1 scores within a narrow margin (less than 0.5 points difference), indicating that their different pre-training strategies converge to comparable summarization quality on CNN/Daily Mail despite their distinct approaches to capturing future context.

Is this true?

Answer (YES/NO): NO